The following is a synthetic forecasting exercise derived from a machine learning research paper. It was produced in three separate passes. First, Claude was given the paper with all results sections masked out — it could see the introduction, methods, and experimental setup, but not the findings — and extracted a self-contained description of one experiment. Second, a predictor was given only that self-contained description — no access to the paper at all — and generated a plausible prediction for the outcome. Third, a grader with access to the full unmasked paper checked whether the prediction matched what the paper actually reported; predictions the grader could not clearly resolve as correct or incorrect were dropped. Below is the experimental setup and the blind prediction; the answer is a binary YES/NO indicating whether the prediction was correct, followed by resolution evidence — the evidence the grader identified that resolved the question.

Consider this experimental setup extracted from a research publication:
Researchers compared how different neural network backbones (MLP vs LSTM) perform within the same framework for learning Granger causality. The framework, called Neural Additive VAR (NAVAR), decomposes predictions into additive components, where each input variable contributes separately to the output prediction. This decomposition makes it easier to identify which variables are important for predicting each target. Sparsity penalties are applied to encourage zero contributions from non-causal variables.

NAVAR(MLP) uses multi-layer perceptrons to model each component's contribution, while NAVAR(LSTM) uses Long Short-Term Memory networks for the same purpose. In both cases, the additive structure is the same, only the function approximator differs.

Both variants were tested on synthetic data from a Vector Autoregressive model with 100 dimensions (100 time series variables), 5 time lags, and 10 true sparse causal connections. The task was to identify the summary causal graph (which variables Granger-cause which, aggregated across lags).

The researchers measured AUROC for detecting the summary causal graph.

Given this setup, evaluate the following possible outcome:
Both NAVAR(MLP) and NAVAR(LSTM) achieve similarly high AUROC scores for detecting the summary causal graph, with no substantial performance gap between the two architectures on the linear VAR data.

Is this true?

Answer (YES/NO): NO